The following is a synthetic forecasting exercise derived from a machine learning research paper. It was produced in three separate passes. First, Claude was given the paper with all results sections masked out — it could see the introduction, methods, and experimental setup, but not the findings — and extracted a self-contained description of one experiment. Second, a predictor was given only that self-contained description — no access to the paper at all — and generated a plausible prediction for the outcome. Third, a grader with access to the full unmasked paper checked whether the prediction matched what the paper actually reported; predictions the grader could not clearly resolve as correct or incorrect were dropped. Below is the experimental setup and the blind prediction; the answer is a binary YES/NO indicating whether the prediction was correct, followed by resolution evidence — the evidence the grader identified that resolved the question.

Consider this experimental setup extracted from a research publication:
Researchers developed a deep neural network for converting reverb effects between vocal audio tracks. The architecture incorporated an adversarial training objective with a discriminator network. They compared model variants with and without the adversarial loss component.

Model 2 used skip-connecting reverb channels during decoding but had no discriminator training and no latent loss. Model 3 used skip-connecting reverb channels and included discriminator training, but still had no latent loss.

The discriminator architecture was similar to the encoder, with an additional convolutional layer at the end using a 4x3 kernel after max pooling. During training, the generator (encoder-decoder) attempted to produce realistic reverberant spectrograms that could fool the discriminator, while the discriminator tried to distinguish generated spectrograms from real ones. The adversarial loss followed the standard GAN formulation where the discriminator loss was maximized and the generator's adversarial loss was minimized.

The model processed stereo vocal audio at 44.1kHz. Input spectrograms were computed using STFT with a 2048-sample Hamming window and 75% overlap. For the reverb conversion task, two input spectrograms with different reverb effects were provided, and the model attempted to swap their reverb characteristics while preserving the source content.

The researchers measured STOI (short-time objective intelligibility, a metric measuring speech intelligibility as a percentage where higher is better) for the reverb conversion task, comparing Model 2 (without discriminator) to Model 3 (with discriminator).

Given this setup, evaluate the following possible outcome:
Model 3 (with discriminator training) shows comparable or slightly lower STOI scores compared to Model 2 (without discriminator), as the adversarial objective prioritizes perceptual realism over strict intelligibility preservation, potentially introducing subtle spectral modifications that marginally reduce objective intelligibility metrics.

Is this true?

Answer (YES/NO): NO